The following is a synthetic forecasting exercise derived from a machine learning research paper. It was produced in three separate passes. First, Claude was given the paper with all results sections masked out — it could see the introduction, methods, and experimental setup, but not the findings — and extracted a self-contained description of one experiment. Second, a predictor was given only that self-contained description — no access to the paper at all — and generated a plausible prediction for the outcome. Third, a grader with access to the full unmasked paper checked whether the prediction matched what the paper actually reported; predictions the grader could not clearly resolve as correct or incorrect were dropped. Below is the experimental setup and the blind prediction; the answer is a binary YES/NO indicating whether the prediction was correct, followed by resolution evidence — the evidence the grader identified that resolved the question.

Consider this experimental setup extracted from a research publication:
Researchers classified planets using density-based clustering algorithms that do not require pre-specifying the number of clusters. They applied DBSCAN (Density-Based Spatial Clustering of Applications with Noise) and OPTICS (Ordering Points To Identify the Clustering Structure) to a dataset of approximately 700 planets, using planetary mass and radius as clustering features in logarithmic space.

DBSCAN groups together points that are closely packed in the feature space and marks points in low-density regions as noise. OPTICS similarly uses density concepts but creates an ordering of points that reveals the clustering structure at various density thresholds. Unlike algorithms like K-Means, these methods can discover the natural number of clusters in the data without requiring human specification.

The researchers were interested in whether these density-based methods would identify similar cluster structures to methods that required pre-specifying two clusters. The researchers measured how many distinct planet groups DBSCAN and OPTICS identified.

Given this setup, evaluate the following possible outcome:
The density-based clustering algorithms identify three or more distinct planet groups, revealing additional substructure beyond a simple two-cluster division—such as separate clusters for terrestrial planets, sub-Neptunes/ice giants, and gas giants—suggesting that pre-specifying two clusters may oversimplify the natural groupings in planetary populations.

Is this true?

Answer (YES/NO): NO